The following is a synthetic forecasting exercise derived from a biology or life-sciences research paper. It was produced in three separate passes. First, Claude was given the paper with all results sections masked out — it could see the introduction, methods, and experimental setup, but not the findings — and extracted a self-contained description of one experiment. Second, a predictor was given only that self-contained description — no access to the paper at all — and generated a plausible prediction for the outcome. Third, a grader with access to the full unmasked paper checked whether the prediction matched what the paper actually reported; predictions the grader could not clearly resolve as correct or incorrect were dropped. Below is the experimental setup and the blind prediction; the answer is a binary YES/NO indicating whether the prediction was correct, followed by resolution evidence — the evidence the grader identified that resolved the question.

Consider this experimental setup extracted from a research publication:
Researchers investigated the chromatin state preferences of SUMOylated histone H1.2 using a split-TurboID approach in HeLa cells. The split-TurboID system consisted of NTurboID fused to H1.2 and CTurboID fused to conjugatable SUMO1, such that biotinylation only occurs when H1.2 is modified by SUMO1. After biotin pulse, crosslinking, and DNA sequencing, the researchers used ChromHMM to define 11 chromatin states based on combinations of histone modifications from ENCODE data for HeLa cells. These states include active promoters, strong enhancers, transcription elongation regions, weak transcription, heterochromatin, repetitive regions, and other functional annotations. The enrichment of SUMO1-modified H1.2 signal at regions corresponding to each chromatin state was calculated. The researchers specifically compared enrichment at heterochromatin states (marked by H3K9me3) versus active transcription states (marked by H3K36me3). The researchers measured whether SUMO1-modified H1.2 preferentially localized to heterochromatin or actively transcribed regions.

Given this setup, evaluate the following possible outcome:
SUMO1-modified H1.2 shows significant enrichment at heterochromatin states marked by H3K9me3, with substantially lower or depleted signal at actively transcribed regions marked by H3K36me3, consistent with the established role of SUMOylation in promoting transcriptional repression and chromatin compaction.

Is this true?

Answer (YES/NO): YES